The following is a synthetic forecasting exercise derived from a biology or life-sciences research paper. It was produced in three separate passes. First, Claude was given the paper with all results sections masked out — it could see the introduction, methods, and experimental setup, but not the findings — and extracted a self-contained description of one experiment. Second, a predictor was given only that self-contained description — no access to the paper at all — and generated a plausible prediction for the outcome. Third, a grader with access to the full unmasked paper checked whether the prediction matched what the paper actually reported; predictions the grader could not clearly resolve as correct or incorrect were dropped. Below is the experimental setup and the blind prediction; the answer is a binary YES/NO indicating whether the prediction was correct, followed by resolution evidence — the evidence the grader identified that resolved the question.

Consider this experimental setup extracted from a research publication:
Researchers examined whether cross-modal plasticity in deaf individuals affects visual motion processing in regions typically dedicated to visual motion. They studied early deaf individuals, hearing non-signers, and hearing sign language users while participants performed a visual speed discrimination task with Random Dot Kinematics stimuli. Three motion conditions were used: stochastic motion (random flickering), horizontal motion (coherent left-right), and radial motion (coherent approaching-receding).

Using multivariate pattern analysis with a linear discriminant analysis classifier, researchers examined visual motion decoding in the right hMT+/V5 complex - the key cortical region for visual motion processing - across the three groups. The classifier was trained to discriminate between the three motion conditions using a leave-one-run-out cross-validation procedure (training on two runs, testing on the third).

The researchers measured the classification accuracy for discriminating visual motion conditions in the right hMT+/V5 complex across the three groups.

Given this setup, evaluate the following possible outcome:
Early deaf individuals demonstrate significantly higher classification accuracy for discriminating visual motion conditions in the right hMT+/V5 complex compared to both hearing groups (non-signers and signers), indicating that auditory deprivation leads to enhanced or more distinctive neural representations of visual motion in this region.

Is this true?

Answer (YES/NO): NO